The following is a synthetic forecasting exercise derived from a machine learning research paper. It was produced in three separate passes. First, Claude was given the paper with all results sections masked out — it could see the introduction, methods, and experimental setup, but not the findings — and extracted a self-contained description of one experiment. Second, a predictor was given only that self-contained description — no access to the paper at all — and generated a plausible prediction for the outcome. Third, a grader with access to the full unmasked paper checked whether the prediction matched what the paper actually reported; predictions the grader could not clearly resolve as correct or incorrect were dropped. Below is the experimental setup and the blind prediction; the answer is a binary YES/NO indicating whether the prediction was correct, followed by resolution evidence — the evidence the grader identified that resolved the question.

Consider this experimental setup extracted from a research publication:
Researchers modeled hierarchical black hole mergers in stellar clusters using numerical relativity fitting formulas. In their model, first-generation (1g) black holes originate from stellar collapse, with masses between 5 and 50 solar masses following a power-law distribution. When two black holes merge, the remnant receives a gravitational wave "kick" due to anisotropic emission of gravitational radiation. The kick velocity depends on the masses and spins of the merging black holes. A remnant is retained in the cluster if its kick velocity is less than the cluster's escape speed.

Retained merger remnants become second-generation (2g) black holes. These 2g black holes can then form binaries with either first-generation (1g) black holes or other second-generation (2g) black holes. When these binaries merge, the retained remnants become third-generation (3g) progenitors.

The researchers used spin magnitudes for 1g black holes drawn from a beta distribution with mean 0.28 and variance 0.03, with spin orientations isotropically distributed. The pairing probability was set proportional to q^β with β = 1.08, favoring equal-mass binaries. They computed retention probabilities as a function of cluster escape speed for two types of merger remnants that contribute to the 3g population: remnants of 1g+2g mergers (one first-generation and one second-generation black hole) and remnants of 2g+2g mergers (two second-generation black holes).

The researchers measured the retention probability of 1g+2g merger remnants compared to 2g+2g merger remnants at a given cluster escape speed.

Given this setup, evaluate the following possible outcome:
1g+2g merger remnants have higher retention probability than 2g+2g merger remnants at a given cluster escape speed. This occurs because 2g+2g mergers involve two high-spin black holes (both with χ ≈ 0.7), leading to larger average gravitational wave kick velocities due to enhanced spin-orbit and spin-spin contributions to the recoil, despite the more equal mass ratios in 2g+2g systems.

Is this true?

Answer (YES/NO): YES